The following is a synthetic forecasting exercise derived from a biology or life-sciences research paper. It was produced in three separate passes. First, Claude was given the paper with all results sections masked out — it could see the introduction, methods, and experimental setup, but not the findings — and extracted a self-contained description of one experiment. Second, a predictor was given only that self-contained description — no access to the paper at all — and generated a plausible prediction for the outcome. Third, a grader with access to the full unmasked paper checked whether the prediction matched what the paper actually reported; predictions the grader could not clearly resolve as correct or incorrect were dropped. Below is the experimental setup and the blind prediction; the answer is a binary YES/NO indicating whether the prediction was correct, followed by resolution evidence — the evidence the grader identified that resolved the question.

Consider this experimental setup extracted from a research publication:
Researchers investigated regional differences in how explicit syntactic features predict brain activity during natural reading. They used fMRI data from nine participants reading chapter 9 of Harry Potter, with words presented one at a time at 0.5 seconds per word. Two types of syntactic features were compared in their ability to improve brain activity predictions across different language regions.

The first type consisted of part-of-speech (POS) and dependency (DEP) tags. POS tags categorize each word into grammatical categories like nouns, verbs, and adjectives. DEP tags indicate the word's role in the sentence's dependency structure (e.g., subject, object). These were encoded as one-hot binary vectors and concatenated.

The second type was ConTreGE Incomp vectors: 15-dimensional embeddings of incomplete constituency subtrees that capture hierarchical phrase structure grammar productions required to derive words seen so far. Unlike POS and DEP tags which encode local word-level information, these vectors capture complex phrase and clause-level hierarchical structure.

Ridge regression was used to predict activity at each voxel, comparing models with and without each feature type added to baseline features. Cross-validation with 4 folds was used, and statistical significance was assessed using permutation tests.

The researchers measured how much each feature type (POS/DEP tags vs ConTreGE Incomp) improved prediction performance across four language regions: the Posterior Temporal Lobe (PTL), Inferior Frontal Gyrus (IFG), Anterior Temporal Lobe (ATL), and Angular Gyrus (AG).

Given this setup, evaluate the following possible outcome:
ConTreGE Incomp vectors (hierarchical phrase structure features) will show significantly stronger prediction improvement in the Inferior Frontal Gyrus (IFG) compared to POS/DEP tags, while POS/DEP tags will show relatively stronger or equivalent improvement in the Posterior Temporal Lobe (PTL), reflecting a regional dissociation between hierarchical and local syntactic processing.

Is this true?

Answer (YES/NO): NO